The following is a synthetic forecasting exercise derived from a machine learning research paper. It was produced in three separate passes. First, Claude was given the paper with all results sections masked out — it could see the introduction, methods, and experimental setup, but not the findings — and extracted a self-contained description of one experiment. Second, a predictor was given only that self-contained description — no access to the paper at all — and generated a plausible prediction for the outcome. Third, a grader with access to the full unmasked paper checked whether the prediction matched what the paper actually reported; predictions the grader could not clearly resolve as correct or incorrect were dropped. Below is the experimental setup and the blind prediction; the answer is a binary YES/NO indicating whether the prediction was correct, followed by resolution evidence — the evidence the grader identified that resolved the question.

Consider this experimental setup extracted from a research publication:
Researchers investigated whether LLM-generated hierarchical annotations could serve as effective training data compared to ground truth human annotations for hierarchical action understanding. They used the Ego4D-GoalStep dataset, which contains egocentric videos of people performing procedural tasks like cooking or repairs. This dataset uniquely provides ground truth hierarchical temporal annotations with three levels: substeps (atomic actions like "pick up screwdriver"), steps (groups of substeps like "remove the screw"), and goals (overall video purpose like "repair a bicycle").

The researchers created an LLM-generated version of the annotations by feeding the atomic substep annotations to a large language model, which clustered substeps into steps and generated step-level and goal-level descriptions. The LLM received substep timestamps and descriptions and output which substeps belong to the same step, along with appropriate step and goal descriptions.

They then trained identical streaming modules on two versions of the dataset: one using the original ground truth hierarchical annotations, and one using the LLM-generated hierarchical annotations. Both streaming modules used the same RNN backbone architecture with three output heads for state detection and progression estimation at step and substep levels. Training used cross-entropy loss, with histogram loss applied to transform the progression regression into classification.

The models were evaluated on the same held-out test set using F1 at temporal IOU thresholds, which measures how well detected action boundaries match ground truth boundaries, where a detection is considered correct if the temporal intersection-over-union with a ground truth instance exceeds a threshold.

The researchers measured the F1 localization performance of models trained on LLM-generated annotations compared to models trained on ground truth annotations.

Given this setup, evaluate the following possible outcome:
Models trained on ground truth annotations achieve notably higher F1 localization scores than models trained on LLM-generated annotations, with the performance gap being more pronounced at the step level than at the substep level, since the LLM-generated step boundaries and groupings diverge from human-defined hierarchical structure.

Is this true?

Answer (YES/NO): NO